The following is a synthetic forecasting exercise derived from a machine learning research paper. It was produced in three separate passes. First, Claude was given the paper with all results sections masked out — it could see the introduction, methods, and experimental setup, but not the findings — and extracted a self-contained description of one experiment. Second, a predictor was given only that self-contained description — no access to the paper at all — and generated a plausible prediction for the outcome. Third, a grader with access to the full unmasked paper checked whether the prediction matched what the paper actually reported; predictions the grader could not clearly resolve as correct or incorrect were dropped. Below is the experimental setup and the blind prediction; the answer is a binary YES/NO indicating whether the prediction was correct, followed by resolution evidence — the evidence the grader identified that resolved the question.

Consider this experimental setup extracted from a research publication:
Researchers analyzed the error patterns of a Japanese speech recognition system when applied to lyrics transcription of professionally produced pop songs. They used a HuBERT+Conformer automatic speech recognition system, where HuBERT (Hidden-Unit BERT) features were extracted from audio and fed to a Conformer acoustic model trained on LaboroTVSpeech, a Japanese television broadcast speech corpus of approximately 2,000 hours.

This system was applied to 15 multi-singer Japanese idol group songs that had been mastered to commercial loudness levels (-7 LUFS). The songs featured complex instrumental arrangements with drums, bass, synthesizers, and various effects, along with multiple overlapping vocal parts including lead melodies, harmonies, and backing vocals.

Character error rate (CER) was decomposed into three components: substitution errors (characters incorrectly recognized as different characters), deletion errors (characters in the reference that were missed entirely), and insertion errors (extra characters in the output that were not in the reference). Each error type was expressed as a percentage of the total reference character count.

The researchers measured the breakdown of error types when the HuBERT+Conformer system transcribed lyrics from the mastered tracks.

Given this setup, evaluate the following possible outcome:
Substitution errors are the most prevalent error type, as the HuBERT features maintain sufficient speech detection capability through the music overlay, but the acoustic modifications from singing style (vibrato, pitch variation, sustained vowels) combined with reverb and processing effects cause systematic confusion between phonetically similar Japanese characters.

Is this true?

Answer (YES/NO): NO